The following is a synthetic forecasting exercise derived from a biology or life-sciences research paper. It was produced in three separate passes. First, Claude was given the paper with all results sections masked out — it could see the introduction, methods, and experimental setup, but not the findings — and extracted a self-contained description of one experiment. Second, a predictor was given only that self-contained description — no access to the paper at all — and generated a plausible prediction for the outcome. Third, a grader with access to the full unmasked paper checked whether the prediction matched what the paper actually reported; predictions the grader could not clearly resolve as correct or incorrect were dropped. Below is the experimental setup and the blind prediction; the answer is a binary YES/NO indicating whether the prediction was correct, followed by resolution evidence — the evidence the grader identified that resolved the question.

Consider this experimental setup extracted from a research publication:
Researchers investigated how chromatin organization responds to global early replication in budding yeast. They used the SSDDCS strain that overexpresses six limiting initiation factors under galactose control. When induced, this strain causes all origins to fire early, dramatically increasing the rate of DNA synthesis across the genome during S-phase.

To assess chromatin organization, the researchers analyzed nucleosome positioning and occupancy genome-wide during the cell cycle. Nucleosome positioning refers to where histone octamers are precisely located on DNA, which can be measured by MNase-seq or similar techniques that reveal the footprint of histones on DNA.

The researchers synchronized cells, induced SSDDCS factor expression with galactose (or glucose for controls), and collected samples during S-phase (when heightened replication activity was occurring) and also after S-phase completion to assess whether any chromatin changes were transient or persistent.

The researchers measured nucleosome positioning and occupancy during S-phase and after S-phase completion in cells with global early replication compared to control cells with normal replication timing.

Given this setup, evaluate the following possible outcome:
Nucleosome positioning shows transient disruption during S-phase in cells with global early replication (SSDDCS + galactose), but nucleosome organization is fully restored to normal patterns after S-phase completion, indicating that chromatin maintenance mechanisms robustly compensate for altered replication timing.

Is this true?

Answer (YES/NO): YES